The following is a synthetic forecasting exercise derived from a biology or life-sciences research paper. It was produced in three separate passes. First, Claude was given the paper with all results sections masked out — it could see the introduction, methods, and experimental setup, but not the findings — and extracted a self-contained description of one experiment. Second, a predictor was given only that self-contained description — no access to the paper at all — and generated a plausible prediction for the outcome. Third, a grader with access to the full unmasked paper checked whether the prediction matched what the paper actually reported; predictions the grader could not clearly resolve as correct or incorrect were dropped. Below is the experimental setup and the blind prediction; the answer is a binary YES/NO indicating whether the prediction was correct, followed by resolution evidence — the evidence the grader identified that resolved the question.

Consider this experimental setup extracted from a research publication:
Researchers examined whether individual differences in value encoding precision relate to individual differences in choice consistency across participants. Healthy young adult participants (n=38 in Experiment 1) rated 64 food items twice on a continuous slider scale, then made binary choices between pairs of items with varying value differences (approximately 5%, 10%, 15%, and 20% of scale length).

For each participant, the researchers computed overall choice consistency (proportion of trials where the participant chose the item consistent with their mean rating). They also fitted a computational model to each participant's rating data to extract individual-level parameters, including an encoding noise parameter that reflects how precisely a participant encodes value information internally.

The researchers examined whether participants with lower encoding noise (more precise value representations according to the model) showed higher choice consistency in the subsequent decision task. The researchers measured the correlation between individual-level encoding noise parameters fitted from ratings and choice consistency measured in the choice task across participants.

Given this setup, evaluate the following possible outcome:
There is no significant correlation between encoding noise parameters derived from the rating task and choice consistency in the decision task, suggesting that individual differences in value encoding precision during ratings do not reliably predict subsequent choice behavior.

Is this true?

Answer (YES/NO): NO